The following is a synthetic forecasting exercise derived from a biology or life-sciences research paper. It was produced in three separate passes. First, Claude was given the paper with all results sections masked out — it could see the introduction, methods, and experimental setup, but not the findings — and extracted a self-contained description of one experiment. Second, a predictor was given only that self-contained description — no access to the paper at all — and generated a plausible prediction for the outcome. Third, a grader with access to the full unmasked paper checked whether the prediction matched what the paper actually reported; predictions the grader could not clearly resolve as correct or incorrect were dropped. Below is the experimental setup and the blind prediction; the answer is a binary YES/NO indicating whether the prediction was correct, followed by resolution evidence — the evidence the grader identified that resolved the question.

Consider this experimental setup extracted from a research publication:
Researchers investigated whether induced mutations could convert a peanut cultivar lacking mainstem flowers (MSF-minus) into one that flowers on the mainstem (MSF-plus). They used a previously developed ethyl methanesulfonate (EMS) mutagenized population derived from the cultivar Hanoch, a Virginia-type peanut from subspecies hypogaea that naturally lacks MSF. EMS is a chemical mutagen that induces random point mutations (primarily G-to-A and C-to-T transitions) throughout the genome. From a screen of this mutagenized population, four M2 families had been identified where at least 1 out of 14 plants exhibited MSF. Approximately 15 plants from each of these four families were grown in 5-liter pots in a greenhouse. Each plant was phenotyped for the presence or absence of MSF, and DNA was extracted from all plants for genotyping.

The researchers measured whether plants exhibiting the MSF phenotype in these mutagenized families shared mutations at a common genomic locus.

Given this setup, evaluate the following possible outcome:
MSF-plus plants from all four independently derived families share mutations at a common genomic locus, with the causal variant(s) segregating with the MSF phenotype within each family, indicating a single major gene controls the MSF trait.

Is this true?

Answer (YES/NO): NO